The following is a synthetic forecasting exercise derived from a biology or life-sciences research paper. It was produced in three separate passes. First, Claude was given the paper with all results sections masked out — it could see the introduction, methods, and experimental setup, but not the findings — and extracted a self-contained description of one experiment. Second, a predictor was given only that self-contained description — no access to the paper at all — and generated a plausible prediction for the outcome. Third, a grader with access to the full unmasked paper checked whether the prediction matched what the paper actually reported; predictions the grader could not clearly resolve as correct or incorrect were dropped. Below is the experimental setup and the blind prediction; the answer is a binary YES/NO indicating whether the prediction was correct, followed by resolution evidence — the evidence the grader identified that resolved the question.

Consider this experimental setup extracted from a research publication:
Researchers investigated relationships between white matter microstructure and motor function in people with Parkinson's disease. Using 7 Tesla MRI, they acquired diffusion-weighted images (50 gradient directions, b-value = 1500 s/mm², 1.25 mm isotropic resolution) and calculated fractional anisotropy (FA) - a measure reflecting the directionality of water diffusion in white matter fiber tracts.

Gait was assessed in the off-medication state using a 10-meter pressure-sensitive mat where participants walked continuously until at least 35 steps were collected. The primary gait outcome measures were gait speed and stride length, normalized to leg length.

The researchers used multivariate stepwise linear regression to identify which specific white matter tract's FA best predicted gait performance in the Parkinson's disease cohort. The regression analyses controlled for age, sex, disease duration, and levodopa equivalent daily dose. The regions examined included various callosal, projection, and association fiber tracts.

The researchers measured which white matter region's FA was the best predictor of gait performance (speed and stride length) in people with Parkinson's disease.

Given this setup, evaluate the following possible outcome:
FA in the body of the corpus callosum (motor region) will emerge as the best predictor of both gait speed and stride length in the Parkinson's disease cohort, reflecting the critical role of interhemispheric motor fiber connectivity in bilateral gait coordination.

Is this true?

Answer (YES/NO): NO